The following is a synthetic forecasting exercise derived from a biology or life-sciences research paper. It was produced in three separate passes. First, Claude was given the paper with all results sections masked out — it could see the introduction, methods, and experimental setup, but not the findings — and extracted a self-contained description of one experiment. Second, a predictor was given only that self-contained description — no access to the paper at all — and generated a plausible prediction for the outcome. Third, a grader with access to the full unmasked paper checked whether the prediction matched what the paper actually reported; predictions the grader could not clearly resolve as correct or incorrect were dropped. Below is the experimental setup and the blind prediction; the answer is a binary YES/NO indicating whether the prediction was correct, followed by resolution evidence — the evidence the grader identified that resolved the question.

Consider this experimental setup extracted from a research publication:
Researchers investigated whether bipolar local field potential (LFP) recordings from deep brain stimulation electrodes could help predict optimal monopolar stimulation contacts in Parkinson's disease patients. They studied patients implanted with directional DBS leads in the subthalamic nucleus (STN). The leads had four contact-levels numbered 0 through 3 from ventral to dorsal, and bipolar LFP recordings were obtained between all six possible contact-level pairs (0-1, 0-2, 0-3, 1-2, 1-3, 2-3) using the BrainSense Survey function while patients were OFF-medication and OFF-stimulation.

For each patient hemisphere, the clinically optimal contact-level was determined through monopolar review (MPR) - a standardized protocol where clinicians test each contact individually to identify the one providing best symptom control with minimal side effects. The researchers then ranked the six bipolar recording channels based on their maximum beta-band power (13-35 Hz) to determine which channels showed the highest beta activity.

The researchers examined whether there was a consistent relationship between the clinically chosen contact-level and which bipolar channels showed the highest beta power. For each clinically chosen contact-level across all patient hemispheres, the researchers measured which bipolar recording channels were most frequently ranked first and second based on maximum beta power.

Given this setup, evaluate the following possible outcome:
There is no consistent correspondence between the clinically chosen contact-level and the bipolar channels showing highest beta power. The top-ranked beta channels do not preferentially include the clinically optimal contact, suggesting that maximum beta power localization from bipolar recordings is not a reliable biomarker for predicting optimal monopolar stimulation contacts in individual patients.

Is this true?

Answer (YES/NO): NO